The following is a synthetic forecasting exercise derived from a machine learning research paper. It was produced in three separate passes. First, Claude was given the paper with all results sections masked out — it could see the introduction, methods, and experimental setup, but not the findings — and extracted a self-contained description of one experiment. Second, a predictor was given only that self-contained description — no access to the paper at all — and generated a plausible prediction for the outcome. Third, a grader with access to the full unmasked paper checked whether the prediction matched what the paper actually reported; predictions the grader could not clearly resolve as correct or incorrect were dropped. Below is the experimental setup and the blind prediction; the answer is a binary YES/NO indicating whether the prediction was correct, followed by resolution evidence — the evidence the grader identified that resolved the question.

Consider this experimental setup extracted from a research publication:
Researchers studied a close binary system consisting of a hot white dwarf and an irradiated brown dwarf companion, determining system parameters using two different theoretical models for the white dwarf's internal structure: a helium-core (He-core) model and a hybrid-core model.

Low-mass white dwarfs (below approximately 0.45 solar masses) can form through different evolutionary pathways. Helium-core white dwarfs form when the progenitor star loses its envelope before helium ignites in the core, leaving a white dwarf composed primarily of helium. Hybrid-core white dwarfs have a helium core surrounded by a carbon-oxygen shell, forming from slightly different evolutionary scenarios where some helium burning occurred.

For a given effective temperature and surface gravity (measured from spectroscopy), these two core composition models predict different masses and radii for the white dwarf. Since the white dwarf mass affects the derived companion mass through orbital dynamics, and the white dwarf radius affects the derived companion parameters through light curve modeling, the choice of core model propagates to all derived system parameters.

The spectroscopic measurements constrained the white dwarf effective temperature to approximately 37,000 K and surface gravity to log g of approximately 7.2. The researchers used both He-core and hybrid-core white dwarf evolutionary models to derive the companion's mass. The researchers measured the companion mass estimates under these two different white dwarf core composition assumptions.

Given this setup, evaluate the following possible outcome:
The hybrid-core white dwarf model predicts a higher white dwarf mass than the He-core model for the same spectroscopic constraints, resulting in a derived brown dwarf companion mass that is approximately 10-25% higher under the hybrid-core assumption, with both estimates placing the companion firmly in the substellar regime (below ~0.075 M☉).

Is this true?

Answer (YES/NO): NO